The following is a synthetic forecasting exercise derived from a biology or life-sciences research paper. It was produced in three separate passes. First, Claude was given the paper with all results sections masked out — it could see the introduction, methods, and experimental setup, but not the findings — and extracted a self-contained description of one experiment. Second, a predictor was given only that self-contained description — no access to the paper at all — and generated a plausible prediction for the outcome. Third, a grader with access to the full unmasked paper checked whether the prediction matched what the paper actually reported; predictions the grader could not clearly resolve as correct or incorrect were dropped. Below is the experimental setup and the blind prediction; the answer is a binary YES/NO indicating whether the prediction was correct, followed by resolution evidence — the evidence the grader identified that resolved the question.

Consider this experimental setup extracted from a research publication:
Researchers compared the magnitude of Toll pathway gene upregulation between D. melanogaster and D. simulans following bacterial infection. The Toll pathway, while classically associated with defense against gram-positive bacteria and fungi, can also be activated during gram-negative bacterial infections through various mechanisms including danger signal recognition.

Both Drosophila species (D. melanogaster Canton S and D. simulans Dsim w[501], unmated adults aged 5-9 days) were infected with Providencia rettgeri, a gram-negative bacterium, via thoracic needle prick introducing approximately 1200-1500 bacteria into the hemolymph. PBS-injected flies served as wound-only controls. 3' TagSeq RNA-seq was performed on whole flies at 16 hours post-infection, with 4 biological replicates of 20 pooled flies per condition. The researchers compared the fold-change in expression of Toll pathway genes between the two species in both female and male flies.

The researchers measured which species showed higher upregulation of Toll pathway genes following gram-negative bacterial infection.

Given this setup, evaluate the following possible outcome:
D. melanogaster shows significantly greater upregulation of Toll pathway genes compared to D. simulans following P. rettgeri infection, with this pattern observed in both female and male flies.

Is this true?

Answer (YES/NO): YES